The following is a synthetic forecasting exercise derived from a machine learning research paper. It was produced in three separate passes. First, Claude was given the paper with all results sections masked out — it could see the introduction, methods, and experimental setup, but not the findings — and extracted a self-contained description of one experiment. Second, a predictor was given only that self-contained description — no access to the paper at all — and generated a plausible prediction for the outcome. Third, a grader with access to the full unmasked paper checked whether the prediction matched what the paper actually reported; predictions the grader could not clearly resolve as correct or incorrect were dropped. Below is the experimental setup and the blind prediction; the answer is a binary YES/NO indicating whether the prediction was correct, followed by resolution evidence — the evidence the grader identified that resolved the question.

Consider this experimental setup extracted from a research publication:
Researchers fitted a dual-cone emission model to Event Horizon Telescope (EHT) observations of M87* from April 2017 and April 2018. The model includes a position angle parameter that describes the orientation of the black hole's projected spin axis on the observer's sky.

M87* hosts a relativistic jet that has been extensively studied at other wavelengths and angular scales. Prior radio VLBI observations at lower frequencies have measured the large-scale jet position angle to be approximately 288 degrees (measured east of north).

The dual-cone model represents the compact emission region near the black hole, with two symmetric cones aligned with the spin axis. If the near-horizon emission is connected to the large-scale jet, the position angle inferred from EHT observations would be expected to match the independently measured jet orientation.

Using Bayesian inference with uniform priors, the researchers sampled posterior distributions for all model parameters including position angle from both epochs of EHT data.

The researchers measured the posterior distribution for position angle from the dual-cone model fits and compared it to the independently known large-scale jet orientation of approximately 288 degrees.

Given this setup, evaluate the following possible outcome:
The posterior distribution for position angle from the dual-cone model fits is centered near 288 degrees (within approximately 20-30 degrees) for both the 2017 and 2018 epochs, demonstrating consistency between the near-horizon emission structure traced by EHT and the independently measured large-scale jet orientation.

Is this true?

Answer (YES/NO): NO